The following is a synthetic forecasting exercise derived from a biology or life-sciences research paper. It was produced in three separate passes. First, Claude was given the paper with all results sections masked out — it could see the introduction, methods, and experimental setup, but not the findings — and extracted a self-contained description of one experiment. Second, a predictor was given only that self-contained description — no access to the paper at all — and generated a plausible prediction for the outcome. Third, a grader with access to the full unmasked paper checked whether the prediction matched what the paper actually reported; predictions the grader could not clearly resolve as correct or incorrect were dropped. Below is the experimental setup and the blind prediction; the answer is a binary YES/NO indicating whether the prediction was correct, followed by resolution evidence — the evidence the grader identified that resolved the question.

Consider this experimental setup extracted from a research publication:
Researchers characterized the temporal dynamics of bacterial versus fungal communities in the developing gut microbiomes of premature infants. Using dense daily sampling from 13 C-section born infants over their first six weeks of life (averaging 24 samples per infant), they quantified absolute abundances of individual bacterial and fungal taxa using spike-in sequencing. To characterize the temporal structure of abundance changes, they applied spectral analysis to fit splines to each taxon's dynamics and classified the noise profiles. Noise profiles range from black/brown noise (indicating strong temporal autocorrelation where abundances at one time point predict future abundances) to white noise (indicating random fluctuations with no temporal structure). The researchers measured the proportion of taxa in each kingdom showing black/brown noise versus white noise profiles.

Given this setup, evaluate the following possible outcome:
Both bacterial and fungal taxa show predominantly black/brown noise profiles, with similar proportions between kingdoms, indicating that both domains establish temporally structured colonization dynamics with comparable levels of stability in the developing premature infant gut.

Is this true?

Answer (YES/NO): NO